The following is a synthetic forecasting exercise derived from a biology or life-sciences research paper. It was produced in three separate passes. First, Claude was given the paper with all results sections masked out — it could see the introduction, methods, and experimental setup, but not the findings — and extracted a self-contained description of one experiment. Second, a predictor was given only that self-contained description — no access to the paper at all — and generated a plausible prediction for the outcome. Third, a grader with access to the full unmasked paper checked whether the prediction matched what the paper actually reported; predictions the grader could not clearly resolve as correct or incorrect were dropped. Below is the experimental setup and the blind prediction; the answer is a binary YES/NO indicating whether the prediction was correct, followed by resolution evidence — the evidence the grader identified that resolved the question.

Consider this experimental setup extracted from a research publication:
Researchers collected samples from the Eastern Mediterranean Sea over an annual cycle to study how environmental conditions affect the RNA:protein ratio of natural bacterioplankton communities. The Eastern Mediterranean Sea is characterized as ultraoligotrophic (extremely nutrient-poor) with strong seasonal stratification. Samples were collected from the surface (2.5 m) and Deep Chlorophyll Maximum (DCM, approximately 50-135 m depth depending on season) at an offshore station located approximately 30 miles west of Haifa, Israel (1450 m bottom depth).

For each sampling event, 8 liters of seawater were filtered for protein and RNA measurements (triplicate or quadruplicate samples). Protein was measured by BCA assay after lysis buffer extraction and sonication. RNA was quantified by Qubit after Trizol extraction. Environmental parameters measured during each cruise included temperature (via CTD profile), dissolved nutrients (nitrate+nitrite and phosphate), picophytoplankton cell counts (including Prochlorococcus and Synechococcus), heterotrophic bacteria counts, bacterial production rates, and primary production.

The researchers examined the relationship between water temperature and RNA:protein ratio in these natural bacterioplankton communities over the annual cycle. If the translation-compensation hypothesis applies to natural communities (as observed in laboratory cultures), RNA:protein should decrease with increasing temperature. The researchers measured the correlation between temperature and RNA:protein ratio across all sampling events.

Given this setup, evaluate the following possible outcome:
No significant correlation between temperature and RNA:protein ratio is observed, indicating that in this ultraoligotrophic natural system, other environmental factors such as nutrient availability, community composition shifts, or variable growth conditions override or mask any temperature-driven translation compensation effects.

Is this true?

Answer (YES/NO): YES